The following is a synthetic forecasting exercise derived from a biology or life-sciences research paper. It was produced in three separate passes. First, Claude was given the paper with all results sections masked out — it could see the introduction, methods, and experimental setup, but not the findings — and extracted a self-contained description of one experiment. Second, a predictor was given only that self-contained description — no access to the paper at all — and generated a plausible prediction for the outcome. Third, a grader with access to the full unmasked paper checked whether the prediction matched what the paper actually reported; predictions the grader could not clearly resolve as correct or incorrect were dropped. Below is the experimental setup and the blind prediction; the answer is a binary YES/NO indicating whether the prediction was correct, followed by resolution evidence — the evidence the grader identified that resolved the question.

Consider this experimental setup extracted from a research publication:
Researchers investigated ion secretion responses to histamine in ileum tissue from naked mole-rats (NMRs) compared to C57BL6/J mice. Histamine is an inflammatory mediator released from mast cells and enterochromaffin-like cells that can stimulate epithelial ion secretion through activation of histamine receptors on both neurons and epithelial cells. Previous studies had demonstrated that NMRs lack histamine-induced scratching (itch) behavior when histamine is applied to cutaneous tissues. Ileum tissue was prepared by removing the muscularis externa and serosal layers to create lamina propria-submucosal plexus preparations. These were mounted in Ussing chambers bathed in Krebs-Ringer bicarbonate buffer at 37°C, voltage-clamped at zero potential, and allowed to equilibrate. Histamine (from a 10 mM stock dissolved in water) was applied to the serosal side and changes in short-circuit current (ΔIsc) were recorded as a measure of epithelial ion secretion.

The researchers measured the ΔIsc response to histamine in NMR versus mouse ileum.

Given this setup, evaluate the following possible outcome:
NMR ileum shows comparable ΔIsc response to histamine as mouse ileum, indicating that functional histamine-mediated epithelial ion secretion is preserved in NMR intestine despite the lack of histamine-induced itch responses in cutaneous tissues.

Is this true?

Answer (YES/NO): NO